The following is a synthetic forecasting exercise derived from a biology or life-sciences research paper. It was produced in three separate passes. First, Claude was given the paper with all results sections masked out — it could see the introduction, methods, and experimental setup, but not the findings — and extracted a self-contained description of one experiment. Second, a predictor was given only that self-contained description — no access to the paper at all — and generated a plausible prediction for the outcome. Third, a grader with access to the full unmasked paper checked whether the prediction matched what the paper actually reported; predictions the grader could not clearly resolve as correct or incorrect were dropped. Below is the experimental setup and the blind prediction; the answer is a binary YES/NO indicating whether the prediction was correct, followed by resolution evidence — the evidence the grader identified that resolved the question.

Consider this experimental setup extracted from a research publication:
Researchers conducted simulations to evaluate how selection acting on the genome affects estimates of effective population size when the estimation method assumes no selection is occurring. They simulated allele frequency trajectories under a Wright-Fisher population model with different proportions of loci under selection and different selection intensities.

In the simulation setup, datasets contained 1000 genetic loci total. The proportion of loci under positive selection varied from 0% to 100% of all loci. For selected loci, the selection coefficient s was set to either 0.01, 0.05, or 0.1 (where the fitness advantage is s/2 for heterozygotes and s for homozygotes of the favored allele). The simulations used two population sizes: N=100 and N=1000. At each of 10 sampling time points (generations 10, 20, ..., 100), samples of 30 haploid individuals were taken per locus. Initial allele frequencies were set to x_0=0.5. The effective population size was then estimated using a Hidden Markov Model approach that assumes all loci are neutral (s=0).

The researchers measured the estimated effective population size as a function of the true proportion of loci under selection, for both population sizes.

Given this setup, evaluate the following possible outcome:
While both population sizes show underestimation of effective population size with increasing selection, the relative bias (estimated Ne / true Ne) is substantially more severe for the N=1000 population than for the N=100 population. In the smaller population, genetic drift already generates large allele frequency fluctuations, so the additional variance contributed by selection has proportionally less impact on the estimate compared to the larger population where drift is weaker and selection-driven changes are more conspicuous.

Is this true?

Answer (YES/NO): YES